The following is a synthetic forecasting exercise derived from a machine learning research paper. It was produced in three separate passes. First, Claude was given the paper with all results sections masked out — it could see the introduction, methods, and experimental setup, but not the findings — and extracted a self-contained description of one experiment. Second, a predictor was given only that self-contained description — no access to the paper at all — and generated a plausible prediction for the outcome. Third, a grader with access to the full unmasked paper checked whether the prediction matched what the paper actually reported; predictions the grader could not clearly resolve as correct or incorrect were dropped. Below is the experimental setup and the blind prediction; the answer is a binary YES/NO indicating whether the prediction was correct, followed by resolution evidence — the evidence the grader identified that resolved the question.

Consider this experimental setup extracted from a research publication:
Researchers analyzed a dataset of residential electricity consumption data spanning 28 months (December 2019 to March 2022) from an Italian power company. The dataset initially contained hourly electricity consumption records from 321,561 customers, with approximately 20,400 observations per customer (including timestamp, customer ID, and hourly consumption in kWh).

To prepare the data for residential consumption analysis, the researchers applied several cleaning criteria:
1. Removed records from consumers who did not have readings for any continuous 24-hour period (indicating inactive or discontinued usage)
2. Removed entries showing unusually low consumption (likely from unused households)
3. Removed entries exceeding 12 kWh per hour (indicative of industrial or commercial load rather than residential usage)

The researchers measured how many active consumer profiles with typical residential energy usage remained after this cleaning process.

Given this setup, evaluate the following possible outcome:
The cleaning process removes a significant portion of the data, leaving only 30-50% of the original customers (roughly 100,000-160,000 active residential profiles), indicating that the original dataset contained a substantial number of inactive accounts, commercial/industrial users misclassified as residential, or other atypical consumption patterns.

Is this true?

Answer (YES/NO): NO